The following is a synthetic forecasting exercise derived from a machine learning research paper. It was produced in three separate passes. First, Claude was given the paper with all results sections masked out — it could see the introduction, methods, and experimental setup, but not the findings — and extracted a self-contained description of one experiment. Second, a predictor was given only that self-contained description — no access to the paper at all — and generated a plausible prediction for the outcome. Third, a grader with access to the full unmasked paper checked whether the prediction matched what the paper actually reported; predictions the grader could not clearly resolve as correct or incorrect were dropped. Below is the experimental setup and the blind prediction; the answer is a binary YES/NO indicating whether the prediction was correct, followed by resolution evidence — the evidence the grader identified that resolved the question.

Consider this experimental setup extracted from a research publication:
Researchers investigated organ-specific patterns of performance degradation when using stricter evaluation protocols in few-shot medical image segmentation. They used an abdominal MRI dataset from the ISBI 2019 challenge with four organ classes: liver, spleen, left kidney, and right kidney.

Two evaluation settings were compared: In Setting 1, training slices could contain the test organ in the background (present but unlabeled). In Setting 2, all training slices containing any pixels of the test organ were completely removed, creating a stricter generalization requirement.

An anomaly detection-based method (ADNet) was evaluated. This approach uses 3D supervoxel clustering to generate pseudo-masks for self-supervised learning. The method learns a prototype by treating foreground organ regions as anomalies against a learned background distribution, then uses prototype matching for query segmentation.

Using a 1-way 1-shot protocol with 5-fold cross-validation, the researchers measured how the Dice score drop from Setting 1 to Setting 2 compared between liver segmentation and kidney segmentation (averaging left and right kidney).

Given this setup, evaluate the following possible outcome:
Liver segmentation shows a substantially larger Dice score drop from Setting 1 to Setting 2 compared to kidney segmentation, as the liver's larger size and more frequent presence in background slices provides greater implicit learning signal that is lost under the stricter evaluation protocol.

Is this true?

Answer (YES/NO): NO